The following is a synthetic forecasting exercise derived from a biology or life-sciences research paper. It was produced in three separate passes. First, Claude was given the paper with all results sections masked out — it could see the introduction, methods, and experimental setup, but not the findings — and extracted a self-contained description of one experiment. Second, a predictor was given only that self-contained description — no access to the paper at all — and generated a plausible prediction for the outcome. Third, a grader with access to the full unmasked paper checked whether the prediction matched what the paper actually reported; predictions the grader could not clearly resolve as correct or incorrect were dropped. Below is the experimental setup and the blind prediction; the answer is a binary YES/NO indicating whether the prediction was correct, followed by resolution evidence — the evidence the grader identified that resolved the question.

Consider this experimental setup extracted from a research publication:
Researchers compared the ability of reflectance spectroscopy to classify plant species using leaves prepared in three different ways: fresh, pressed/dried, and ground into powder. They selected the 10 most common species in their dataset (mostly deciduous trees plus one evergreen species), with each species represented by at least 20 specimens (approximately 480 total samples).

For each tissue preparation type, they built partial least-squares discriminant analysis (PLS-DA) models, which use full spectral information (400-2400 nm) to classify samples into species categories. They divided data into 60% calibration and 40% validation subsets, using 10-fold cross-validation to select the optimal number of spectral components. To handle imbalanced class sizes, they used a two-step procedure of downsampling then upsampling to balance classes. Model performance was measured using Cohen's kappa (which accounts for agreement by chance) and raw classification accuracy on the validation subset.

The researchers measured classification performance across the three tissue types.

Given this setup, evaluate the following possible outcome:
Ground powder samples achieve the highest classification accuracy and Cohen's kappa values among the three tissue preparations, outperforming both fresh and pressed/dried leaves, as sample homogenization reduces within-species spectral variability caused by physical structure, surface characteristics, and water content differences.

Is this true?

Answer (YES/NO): NO